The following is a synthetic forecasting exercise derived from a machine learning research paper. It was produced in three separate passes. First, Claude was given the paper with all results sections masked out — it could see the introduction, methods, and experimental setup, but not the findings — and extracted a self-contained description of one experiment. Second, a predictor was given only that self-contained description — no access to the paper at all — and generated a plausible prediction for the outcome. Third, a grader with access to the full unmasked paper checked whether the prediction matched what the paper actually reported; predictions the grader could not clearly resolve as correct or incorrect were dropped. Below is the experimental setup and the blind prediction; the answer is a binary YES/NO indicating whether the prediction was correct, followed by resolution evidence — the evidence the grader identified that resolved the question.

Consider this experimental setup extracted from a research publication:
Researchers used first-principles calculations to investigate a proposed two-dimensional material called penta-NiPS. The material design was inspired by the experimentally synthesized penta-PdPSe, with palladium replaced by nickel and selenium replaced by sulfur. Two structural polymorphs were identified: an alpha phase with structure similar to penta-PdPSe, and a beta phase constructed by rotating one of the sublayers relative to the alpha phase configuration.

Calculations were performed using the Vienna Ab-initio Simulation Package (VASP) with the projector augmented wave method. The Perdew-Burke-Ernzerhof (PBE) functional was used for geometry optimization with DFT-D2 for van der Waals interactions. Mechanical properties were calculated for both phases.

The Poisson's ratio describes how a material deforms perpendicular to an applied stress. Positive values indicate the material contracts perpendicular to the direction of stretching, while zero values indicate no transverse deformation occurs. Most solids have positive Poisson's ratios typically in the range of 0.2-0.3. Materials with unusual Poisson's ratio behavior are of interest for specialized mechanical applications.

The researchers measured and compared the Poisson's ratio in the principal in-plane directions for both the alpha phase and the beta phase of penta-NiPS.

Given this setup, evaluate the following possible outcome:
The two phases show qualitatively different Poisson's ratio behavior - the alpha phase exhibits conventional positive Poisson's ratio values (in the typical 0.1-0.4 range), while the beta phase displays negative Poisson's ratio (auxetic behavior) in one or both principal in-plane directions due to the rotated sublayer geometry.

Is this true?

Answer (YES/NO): NO